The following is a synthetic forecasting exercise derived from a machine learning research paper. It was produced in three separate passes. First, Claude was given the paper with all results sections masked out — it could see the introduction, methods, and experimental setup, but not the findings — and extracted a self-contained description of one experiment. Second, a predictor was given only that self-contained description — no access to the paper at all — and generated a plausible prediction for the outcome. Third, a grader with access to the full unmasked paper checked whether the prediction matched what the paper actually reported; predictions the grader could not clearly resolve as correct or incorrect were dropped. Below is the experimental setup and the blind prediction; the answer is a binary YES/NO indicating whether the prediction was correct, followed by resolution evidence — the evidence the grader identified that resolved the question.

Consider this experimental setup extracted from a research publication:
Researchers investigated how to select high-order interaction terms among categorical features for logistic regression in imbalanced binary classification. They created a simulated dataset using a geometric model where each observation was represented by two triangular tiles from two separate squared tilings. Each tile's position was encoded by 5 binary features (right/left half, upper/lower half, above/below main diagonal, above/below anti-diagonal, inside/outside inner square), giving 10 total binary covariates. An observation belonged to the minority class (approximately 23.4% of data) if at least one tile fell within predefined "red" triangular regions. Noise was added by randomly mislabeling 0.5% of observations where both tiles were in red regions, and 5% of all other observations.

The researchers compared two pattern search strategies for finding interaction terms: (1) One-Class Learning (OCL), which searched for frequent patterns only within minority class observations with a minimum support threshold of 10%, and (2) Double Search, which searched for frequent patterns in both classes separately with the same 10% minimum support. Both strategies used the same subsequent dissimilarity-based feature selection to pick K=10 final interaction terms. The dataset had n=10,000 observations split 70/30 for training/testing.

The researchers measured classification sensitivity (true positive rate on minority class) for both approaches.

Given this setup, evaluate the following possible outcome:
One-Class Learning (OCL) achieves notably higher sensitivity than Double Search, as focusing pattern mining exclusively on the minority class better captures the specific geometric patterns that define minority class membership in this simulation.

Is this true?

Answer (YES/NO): YES